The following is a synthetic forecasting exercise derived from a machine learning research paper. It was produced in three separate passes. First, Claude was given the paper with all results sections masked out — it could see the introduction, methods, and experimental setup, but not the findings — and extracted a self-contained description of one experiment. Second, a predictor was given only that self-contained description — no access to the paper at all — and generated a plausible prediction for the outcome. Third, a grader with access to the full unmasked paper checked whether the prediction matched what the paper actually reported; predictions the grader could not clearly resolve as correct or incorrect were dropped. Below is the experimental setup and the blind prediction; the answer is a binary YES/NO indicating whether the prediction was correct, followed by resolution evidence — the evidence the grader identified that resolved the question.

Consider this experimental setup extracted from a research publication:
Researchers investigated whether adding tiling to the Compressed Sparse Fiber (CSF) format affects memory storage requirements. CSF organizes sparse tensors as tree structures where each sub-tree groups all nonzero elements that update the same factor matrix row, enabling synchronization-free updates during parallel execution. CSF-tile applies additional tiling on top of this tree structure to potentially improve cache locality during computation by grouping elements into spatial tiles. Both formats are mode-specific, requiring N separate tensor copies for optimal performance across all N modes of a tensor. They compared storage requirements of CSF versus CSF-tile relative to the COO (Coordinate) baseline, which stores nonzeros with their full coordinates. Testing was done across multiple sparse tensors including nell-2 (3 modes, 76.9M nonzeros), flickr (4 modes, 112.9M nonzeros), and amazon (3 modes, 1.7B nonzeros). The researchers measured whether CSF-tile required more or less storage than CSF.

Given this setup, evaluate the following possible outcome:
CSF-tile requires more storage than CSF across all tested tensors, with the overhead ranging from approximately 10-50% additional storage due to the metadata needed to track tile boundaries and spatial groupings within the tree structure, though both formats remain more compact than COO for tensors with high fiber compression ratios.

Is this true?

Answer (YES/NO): NO